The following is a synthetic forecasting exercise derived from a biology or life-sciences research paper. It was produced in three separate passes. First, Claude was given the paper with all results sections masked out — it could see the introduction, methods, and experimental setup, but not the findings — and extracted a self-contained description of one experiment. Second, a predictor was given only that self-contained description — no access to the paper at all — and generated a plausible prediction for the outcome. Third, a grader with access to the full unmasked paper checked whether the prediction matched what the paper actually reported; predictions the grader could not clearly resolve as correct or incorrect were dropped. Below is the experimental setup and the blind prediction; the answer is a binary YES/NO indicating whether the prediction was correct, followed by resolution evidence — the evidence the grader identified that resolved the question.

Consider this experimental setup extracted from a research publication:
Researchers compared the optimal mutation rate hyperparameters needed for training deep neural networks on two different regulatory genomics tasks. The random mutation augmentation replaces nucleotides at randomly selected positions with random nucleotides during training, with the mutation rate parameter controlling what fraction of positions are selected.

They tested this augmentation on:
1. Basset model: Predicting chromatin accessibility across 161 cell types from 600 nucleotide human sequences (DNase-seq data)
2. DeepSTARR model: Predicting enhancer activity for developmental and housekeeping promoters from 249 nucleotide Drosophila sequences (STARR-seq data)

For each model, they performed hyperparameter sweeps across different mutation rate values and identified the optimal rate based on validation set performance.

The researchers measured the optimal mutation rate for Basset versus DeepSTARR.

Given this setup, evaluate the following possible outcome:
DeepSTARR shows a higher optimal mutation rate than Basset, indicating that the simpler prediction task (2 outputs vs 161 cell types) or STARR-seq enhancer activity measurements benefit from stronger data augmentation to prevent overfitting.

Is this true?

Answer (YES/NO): NO